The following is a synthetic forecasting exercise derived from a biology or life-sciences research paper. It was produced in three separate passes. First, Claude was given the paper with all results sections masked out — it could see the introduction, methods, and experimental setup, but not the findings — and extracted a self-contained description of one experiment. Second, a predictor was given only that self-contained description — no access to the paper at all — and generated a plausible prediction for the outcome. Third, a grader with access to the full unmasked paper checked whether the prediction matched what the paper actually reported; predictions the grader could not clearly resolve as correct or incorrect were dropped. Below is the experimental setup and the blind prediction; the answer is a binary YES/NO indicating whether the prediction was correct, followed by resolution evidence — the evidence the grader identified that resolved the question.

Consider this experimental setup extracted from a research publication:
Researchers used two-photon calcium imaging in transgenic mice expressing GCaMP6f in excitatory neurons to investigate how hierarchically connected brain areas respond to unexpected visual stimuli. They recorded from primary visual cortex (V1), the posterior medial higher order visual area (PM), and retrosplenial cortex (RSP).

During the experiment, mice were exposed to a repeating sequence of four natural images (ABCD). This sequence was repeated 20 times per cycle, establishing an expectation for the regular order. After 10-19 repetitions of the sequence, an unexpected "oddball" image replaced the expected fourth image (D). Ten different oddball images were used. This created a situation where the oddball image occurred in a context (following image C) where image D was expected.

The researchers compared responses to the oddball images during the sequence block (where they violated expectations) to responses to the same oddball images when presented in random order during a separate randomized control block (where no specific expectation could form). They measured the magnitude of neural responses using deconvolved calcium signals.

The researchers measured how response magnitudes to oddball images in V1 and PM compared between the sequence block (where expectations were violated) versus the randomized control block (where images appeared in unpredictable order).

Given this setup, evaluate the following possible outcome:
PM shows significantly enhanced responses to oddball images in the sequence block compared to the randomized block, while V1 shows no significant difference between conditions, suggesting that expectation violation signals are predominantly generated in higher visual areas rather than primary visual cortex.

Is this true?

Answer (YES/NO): NO